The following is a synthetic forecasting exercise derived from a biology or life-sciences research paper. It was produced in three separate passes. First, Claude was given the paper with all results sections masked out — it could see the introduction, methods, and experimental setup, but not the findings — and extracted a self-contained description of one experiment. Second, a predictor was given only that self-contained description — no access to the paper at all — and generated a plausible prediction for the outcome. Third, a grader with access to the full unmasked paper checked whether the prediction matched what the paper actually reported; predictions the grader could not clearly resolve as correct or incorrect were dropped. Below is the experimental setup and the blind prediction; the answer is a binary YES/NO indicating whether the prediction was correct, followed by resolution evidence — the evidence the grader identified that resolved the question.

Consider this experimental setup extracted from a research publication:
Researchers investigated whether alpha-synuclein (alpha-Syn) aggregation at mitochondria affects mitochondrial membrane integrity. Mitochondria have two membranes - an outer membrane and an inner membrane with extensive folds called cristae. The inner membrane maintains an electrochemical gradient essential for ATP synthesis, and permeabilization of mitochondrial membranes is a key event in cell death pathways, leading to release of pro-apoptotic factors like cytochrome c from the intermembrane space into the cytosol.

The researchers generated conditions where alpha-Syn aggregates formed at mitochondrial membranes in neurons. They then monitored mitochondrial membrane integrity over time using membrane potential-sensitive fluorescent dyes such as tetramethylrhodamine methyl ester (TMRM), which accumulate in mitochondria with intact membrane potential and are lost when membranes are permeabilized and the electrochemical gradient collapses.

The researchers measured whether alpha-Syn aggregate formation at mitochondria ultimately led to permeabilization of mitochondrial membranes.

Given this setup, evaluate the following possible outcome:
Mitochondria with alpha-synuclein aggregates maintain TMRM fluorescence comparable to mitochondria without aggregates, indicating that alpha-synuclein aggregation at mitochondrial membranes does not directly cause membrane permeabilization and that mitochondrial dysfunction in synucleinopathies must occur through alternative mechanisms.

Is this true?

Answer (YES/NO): NO